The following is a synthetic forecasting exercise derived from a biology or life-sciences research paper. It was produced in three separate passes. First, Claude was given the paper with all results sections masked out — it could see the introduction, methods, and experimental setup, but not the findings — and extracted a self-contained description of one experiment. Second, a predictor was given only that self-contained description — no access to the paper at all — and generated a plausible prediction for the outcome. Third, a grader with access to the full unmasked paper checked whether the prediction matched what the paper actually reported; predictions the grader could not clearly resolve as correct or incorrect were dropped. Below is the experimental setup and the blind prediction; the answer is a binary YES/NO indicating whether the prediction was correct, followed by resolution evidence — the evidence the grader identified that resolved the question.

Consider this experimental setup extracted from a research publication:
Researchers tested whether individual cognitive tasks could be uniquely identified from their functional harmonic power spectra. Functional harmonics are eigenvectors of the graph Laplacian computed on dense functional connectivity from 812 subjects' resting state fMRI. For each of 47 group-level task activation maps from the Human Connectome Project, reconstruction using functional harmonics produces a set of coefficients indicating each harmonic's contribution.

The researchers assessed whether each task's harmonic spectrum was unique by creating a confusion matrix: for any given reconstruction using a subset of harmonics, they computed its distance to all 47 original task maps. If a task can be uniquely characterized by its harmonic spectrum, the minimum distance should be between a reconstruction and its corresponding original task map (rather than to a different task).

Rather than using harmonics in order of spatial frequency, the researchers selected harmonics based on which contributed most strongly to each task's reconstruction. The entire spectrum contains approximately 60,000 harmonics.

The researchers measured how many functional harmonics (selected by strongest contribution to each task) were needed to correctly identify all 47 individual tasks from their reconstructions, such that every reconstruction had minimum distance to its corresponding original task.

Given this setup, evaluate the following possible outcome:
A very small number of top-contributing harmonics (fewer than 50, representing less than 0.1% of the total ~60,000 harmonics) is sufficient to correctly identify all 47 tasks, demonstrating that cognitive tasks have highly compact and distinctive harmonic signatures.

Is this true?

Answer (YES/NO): YES